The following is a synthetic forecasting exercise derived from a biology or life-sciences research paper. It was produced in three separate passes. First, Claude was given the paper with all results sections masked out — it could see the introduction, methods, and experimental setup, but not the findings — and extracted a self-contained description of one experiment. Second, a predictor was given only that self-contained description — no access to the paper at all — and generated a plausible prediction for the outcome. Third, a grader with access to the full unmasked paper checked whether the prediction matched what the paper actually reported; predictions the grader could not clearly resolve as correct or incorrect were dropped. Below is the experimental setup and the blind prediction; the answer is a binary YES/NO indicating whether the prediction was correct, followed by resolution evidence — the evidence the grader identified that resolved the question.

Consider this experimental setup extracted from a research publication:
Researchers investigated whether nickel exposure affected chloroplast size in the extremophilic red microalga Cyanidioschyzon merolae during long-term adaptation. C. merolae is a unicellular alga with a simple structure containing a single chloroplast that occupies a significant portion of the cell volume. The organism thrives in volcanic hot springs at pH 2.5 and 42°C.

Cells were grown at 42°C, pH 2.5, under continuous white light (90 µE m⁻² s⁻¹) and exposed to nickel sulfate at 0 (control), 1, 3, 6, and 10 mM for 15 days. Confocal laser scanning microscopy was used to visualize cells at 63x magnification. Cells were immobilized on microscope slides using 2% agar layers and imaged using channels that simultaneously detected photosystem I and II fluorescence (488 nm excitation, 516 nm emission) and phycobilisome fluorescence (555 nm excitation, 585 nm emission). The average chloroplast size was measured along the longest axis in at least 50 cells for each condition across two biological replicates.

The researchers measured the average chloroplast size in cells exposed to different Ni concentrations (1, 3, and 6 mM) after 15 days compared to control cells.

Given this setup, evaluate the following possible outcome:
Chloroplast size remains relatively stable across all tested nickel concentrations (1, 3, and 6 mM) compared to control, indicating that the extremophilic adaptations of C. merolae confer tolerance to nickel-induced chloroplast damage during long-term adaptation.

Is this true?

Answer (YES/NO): NO